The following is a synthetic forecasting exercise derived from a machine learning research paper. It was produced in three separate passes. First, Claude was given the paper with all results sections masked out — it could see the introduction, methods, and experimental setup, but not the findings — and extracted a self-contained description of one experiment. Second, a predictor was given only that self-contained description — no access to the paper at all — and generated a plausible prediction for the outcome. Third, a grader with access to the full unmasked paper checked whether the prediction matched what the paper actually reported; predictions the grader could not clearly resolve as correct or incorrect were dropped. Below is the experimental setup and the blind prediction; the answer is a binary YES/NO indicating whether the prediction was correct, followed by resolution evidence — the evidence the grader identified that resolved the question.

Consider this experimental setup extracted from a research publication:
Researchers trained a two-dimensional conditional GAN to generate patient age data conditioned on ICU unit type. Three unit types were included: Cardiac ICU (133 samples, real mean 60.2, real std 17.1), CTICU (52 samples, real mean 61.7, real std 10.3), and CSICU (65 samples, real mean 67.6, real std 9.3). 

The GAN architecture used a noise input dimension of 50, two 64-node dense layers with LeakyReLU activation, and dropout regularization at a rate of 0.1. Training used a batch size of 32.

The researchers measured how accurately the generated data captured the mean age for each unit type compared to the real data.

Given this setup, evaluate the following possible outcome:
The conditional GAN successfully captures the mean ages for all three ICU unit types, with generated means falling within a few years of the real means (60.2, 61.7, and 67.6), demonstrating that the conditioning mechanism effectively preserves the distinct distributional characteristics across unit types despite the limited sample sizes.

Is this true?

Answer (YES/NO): YES